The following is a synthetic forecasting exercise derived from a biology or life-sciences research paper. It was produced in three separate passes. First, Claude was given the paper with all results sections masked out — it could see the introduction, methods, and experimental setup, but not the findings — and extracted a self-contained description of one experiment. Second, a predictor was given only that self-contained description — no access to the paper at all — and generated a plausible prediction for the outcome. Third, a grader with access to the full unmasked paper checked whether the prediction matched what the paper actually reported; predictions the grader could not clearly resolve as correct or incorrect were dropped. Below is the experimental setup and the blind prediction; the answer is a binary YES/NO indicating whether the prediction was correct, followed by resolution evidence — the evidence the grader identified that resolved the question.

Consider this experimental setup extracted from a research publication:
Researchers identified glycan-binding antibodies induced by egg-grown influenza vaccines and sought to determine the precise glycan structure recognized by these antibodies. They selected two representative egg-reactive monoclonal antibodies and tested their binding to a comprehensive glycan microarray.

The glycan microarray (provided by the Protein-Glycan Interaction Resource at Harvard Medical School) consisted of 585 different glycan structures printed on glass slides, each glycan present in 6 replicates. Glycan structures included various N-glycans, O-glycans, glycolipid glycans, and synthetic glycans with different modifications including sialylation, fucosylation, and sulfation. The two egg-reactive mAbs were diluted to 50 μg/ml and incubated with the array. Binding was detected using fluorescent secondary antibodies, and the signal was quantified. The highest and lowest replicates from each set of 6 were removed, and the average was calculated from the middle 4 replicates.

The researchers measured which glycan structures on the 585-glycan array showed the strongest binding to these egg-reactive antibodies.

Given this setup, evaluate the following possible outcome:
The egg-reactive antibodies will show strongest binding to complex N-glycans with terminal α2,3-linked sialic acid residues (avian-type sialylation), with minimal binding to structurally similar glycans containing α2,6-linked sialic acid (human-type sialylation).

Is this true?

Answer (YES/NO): NO